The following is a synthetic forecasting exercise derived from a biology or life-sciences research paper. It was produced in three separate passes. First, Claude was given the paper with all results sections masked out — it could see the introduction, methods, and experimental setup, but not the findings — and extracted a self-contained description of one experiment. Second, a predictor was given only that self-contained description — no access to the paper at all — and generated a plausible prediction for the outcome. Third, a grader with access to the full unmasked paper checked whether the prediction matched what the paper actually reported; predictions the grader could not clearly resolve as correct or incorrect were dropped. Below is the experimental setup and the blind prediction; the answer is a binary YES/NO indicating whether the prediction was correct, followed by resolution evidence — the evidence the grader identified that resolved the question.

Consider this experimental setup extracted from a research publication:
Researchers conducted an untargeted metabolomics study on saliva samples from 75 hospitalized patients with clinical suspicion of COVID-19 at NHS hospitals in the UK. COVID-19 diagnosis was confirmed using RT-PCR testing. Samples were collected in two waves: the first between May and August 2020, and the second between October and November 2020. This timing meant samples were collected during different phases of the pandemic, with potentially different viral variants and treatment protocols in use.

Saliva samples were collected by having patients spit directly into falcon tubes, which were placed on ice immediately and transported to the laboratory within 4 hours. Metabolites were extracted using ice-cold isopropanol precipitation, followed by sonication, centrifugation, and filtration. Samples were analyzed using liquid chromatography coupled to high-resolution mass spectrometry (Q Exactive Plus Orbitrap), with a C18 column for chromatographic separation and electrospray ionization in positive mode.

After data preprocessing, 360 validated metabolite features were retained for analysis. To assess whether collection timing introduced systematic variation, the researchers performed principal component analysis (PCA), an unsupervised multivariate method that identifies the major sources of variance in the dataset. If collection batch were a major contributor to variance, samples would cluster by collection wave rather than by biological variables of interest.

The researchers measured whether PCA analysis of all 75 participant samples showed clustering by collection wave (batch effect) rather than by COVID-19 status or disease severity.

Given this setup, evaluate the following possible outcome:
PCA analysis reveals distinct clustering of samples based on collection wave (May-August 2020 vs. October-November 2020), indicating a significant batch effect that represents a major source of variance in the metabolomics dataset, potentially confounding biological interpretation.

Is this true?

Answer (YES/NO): NO